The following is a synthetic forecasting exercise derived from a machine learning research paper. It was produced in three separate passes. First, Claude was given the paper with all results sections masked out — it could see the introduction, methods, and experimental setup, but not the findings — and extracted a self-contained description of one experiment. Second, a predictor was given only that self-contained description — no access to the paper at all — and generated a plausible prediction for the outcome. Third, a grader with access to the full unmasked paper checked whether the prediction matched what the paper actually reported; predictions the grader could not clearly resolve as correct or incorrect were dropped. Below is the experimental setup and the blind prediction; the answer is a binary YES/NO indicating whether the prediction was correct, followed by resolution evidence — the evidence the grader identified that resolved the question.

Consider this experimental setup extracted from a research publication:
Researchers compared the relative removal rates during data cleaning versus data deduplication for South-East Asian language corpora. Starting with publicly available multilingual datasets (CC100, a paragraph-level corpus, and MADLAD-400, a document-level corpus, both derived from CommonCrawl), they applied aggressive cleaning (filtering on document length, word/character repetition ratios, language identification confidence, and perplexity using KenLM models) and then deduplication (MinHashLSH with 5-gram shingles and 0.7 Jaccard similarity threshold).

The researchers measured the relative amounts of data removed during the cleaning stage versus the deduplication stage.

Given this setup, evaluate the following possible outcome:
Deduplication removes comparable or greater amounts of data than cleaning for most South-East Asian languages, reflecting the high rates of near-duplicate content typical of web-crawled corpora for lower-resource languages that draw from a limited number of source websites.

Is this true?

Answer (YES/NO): NO